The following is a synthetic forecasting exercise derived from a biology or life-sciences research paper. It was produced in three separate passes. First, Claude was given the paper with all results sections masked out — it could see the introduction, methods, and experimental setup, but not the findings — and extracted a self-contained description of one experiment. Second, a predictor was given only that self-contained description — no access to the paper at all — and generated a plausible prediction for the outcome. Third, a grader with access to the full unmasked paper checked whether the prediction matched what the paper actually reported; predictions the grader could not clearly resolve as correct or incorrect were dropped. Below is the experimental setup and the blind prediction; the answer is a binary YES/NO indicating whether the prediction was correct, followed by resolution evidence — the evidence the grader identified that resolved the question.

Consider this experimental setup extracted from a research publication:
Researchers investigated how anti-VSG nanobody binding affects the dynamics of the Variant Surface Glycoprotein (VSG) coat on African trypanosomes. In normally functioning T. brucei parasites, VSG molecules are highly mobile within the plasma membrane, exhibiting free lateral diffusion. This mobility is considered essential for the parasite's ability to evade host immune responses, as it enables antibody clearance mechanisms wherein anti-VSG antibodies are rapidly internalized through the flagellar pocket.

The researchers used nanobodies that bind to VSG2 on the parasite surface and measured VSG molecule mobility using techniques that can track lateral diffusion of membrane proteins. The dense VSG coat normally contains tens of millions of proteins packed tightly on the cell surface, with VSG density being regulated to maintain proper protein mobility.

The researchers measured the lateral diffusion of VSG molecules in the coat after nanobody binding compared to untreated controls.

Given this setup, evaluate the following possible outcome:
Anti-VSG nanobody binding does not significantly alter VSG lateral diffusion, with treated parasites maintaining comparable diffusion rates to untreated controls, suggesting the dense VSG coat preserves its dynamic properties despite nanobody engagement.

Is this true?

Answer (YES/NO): NO